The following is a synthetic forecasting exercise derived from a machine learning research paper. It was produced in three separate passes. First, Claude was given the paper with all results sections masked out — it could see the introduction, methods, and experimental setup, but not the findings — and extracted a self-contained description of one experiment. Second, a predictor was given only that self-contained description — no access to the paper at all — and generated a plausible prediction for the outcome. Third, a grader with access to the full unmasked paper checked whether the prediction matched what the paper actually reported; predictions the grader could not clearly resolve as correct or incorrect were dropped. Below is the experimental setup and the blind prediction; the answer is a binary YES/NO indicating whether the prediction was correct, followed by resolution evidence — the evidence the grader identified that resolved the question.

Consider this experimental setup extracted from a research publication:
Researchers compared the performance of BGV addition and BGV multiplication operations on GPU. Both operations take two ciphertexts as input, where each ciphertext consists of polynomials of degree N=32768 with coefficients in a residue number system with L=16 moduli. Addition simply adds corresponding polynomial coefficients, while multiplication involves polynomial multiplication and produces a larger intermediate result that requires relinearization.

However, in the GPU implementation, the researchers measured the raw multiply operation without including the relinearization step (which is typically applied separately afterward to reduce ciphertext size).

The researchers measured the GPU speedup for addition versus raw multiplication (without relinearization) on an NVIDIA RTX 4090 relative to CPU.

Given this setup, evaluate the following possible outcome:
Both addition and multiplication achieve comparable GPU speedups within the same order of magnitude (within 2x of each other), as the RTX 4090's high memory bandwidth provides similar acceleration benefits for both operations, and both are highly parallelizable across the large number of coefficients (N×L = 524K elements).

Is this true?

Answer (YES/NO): YES